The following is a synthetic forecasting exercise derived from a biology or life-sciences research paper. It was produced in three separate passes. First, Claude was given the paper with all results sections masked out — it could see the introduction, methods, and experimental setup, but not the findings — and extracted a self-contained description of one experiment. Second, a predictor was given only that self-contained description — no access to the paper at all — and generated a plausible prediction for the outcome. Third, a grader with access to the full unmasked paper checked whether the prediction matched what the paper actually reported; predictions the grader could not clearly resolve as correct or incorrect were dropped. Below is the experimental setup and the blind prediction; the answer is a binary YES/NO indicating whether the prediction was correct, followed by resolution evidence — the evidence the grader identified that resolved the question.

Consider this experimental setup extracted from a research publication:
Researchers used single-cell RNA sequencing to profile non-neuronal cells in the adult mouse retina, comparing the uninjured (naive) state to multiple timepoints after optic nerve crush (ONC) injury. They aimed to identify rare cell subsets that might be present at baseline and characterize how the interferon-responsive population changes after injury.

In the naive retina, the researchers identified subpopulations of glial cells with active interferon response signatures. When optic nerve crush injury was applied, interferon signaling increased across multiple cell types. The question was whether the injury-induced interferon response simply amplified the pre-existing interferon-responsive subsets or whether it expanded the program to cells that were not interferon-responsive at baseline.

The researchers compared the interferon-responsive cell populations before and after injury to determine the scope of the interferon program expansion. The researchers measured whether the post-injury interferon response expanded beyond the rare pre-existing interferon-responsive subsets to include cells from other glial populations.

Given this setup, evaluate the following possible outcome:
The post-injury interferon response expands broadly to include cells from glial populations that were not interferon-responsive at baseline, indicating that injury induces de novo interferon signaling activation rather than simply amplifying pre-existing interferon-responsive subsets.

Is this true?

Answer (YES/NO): YES